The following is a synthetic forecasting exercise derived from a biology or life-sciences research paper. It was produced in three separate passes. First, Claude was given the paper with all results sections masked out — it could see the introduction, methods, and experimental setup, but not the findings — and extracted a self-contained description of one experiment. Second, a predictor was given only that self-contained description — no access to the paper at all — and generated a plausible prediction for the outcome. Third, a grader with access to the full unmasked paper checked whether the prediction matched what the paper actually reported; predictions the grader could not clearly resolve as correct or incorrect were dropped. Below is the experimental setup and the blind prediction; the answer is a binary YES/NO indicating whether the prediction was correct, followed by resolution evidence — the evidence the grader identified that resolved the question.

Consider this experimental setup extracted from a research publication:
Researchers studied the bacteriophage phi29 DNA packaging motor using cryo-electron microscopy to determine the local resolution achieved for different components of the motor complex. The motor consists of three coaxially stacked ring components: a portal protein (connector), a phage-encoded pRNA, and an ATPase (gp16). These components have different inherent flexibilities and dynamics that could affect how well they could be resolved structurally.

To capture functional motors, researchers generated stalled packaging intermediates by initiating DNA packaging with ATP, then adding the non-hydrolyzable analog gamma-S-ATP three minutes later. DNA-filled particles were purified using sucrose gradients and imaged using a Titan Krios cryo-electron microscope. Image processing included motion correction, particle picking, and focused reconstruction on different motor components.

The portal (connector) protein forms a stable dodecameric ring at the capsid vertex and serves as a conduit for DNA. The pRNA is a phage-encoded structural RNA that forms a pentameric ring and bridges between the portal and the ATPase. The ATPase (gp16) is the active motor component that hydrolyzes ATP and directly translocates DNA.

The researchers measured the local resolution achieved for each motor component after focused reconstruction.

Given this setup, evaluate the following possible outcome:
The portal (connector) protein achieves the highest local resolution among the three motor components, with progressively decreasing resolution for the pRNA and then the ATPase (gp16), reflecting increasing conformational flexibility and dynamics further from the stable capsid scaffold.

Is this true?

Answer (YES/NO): YES